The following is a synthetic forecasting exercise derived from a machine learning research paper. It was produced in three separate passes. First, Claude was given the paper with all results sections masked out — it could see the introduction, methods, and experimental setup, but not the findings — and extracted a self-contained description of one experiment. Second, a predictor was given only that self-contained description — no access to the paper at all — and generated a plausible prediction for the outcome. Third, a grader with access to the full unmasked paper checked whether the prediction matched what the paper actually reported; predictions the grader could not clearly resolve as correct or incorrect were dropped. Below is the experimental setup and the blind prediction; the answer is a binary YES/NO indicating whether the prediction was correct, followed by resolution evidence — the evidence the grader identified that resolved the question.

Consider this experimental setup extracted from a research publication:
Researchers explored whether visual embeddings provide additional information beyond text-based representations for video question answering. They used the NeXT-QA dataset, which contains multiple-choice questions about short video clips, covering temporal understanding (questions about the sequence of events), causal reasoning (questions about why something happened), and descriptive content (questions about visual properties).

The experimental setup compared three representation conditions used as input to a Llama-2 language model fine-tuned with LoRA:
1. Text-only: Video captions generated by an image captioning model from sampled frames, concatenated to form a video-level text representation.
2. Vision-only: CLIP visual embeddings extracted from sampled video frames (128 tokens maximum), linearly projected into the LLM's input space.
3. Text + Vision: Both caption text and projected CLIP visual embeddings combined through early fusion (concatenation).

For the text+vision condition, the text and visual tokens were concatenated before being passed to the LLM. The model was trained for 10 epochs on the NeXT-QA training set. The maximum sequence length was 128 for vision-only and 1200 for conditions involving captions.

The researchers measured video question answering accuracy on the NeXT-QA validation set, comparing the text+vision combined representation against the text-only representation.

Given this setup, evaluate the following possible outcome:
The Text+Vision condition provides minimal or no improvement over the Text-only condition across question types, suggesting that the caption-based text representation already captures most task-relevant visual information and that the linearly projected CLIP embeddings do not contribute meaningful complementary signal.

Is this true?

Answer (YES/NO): YES